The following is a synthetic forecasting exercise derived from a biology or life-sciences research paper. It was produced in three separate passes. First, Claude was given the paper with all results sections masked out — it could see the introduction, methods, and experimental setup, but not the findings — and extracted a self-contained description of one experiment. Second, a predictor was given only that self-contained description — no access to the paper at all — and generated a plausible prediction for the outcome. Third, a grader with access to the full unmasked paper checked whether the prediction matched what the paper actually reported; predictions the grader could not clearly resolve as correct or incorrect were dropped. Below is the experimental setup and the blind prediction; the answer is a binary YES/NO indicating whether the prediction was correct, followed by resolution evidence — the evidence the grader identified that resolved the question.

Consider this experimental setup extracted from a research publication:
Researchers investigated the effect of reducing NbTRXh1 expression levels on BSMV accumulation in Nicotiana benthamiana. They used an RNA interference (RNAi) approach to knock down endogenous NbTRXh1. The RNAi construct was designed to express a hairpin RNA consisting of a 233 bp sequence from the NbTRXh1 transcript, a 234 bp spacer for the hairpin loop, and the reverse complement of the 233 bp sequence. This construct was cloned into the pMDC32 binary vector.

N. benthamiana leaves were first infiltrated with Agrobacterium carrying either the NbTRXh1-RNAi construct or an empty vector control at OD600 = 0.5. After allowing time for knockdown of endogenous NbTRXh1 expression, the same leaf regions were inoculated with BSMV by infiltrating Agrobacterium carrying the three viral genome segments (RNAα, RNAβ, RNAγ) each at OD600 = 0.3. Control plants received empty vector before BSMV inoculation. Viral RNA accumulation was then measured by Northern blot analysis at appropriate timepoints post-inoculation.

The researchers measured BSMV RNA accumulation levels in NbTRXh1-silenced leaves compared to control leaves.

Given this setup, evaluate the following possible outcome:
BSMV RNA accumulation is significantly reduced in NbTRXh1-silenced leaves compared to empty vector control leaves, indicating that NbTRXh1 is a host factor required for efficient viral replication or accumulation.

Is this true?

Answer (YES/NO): NO